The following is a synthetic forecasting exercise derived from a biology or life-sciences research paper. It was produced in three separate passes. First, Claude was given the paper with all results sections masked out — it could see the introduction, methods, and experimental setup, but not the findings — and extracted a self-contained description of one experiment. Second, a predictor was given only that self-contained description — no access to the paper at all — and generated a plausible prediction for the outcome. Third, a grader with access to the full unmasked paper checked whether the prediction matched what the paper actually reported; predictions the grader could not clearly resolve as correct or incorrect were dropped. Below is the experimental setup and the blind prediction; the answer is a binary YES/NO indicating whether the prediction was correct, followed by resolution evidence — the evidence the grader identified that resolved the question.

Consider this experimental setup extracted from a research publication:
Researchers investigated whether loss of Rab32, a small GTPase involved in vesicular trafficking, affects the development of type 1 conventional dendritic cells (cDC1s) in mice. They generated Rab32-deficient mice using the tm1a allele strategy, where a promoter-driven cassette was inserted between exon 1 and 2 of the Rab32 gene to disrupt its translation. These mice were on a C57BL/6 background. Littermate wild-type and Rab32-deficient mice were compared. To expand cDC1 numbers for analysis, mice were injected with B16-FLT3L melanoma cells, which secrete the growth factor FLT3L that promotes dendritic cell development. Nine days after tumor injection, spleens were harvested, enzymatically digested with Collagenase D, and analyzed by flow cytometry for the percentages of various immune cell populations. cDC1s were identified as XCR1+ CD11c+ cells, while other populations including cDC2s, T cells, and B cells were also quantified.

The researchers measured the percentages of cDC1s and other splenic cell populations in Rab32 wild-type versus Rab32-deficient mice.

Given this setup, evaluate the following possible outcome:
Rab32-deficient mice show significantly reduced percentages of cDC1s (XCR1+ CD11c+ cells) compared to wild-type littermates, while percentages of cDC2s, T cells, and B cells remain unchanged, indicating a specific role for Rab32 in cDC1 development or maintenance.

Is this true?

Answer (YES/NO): NO